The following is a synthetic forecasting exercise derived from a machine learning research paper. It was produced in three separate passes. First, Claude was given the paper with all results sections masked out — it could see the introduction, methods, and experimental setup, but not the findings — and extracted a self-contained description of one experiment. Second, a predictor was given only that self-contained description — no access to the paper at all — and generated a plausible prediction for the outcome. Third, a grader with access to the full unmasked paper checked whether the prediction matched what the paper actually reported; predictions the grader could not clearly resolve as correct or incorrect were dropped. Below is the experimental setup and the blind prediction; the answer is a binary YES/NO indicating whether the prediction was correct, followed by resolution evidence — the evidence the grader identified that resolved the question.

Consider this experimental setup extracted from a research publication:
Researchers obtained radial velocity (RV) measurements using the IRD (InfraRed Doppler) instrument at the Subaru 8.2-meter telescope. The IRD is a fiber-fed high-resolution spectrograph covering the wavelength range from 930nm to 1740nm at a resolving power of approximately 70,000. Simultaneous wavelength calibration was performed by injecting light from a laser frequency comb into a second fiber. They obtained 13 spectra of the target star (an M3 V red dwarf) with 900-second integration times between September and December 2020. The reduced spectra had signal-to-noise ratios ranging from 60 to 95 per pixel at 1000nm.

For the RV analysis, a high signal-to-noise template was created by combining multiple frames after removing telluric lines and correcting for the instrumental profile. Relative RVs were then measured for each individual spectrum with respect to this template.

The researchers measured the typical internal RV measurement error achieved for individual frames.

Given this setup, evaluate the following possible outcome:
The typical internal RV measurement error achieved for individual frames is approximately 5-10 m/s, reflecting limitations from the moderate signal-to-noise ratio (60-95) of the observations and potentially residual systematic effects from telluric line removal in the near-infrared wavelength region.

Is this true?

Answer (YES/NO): NO